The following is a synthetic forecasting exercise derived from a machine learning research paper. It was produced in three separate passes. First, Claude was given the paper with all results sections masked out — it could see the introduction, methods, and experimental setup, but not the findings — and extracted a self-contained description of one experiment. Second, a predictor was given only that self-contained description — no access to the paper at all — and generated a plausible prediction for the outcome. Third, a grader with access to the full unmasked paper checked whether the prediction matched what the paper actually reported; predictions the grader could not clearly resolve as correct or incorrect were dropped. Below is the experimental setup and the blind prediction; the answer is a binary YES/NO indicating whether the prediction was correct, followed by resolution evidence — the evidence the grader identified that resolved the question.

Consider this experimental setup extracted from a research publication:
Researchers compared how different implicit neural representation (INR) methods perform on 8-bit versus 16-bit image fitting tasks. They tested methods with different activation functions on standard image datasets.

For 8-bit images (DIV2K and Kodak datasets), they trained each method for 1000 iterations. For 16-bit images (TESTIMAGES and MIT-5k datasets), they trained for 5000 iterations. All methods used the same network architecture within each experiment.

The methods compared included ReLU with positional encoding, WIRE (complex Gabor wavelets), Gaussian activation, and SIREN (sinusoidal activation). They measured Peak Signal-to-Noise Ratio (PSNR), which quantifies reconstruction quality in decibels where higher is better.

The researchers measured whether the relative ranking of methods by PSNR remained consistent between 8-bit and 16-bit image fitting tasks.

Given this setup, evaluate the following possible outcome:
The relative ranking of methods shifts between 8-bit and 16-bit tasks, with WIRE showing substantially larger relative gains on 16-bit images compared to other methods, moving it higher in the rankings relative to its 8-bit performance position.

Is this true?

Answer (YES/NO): NO